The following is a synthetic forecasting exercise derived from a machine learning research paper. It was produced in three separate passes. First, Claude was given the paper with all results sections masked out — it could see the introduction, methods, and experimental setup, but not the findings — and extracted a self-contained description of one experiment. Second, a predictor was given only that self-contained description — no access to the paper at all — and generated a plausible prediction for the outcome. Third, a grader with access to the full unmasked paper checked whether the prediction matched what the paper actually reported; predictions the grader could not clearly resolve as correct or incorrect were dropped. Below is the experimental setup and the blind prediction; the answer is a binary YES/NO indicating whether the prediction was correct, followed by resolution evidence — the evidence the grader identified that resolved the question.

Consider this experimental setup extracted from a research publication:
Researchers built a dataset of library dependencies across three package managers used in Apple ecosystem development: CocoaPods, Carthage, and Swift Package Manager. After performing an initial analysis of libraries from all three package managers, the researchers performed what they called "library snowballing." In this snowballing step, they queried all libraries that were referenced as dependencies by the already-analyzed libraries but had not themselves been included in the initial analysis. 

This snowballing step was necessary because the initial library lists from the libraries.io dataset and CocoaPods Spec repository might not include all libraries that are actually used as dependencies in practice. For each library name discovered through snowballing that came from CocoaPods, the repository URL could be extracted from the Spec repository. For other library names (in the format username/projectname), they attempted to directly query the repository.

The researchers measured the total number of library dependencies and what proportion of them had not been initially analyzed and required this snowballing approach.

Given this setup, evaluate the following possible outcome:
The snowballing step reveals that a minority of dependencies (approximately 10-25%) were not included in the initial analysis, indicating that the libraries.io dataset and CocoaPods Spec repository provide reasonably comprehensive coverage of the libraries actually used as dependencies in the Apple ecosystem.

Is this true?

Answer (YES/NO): YES